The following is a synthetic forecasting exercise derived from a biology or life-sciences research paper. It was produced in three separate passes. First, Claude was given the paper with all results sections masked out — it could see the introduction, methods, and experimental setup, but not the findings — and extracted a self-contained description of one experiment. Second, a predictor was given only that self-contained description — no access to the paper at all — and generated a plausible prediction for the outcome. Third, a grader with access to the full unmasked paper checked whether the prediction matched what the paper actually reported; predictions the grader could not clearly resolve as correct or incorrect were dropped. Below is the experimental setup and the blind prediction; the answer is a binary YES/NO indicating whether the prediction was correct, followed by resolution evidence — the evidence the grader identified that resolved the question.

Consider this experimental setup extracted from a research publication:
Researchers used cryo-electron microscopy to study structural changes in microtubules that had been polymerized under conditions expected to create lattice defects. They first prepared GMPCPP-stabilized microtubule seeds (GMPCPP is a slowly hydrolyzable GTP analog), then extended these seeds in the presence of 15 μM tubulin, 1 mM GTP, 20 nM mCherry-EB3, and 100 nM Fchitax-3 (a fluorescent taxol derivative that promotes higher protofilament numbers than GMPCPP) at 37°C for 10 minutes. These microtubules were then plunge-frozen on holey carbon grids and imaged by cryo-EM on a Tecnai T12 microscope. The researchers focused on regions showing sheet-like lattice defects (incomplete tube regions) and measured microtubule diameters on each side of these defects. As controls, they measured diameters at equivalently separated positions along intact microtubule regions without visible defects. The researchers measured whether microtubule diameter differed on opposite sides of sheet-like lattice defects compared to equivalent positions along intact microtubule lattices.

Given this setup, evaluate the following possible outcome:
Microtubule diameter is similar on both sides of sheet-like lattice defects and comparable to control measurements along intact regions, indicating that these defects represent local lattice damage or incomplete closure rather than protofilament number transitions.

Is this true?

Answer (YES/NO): NO